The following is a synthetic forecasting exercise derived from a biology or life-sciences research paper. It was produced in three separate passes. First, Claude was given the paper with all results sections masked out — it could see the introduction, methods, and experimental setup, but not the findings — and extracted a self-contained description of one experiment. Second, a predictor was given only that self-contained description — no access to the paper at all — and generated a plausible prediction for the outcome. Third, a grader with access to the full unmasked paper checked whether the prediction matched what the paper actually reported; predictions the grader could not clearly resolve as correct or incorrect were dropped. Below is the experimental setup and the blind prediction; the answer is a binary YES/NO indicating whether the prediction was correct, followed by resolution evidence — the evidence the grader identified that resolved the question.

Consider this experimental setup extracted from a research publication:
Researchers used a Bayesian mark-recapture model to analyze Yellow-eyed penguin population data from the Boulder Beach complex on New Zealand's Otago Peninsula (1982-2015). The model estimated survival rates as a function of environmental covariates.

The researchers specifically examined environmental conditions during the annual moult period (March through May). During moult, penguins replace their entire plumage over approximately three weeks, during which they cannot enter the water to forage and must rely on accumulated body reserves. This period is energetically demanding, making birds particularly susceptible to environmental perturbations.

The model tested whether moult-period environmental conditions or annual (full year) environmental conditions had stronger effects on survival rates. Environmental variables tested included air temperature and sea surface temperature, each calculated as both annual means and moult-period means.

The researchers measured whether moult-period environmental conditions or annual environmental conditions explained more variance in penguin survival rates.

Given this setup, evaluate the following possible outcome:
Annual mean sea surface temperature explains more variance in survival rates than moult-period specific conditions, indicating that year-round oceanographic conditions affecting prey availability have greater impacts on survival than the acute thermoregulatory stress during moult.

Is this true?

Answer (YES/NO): YES